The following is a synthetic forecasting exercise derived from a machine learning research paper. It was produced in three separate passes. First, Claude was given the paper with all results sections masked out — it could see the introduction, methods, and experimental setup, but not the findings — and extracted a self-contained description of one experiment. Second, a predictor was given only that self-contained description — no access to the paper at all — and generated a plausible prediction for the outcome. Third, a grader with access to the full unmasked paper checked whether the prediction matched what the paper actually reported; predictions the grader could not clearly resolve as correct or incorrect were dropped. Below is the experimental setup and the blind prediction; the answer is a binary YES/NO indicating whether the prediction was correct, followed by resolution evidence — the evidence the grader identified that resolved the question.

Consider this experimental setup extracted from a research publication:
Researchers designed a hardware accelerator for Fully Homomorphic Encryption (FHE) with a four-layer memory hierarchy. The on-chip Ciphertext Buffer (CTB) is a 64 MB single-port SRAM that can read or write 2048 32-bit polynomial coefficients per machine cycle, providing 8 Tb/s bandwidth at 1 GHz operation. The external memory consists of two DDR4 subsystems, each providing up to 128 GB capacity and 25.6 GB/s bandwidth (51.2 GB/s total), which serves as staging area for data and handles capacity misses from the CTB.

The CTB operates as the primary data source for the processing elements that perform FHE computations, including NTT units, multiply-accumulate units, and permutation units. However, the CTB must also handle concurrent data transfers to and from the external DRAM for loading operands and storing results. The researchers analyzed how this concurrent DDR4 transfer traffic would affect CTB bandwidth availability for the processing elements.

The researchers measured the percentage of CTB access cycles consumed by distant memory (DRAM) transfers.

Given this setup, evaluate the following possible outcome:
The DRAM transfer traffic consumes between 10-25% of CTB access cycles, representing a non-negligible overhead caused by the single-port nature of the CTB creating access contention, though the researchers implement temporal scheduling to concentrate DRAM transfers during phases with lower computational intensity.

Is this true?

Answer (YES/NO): NO